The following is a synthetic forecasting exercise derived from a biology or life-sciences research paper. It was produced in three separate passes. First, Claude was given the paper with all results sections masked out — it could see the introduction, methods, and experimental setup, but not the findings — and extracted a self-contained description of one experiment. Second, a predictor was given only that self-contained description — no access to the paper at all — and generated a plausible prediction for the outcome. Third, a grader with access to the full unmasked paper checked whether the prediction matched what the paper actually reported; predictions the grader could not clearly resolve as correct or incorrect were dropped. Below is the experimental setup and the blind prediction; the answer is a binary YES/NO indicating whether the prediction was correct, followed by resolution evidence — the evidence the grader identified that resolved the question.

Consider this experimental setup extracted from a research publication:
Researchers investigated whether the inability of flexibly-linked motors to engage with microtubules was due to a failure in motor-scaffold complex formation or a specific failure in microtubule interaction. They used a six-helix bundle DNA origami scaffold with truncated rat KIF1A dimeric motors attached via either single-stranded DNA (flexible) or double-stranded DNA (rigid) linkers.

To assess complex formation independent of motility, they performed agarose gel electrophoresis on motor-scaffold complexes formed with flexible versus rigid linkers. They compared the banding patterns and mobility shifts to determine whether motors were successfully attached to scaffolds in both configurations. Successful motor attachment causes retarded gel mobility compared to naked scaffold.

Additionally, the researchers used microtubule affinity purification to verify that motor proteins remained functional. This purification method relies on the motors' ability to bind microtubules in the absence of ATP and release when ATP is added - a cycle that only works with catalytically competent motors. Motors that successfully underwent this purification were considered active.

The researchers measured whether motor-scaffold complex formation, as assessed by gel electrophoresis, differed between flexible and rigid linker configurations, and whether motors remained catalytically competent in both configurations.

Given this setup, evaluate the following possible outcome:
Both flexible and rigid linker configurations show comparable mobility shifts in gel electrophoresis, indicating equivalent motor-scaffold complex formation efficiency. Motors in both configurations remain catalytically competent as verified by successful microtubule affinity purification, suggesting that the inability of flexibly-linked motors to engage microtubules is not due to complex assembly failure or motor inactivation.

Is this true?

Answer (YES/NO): YES